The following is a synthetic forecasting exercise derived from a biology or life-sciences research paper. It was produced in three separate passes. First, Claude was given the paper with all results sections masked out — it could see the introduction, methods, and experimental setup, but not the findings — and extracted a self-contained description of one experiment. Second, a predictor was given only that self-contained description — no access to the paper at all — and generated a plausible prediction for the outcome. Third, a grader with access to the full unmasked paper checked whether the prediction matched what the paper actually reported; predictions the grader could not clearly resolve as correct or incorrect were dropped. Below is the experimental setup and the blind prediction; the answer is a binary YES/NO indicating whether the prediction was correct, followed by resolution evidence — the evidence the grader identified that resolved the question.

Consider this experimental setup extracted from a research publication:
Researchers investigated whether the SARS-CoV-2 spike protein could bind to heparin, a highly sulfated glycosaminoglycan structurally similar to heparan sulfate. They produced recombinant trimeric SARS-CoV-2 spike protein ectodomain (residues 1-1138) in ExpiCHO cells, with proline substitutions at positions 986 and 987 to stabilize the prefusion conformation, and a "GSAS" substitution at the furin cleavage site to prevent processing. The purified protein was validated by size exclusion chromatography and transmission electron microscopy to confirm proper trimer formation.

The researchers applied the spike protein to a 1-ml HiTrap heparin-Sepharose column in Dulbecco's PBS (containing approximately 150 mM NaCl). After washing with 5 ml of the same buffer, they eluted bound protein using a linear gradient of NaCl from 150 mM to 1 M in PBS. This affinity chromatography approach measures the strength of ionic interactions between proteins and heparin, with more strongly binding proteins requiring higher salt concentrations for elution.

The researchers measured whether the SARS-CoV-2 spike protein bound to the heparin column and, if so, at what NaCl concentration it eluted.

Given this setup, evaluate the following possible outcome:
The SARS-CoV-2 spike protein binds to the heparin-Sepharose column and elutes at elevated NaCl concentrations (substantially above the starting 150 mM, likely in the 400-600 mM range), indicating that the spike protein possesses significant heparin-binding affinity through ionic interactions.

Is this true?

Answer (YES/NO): NO